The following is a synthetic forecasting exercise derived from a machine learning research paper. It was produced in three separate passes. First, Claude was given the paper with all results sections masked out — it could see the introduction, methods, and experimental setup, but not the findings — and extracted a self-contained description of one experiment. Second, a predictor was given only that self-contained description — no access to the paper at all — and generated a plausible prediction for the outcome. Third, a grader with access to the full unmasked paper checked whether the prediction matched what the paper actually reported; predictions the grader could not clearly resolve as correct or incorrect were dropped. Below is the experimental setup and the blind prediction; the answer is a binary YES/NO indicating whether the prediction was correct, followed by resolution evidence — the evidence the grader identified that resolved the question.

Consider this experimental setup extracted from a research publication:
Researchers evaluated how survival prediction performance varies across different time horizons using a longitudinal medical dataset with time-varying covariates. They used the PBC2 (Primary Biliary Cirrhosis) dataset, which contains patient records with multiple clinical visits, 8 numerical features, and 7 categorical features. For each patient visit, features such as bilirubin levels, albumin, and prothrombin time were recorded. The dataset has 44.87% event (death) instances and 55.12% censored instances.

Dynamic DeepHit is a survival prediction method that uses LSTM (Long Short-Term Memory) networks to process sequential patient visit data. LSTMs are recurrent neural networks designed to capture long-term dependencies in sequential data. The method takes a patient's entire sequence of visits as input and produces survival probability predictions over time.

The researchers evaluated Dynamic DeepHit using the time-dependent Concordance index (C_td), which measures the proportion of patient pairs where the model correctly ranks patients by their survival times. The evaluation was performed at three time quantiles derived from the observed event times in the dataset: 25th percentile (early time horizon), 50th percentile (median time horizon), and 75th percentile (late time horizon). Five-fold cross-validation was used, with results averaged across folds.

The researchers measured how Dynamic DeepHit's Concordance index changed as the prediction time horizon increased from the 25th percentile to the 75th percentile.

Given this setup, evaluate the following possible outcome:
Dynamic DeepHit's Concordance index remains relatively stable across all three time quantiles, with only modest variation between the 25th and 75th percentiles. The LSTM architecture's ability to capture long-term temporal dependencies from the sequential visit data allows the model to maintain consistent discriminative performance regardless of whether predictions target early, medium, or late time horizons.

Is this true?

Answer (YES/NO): NO